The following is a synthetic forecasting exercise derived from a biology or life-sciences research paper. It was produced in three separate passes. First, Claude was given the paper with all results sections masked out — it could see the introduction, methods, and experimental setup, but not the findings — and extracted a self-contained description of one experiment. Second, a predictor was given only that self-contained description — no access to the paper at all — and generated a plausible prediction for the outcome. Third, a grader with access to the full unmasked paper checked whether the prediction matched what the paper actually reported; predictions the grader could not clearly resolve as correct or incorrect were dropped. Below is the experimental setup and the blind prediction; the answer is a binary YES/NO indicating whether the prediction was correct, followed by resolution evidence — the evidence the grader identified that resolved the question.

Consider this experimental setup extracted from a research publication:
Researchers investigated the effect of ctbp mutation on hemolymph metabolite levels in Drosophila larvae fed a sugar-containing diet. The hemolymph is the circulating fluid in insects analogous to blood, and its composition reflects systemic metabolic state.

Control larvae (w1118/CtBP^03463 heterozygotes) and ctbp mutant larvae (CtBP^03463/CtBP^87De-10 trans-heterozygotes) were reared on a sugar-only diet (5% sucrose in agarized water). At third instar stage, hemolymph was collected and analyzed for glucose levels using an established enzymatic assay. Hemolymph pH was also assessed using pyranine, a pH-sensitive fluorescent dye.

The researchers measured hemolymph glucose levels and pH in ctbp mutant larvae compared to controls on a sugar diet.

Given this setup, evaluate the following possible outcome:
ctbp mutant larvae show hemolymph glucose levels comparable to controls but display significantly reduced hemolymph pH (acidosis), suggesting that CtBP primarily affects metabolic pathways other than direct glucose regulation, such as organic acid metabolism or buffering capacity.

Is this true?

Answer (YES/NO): NO